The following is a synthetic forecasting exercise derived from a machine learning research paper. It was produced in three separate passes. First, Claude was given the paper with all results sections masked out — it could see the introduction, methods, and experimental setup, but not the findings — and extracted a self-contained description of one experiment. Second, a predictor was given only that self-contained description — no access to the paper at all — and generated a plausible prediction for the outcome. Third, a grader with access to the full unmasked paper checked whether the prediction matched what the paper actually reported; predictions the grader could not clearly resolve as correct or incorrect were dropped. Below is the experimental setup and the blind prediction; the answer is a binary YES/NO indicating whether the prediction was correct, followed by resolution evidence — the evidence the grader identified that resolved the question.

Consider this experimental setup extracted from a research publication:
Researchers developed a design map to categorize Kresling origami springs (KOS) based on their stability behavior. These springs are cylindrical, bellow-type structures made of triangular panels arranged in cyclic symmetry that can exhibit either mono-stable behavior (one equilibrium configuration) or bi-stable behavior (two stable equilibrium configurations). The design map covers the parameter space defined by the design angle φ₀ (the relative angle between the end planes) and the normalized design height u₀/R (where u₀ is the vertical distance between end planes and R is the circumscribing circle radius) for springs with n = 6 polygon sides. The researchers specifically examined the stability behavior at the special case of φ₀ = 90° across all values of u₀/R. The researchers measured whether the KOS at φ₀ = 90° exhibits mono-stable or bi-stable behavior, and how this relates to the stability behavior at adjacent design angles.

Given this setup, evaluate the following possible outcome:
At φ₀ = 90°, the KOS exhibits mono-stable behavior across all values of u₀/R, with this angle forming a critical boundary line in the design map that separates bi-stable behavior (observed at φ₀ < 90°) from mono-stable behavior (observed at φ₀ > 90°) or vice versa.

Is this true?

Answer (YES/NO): NO